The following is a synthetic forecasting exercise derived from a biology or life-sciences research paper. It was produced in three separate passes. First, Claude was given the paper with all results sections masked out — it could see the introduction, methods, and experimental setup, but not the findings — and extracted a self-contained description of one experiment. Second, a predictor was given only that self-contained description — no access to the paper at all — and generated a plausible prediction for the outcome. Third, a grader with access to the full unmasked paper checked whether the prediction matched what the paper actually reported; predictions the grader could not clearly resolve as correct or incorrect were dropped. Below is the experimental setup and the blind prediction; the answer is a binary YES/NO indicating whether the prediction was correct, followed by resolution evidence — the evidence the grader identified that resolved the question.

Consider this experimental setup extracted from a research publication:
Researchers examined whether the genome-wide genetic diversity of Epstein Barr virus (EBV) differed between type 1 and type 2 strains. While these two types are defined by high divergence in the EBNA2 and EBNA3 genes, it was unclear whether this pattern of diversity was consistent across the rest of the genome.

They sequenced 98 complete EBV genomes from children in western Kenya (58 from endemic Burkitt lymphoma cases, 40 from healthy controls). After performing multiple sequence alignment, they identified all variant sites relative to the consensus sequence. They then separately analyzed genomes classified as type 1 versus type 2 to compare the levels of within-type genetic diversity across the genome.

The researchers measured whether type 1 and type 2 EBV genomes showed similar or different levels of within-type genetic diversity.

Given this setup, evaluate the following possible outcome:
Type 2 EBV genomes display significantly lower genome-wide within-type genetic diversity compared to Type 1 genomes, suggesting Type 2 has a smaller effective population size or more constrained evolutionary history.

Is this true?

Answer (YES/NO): YES